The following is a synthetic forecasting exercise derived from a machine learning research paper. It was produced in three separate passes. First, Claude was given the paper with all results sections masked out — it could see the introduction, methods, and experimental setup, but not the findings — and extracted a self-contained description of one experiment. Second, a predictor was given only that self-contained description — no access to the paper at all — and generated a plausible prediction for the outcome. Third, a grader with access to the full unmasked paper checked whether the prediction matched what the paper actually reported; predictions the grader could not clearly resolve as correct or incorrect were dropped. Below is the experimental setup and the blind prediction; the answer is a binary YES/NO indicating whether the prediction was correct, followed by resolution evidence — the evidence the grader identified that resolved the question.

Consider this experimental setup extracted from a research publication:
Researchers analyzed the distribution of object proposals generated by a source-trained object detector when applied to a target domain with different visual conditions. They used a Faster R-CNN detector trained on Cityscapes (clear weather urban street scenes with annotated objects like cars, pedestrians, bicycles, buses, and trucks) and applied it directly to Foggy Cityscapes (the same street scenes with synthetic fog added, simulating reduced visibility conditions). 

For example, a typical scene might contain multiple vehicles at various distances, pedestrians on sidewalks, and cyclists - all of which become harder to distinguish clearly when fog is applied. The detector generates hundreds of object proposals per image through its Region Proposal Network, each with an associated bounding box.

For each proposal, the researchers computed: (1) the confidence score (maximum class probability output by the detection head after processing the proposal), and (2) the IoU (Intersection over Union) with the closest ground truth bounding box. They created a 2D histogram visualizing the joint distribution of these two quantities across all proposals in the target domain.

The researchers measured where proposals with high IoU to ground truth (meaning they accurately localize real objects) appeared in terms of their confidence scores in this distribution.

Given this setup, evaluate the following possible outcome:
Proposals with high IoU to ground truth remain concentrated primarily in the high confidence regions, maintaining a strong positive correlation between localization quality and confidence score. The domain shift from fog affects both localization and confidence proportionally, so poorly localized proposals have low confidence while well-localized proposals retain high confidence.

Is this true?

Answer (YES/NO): NO